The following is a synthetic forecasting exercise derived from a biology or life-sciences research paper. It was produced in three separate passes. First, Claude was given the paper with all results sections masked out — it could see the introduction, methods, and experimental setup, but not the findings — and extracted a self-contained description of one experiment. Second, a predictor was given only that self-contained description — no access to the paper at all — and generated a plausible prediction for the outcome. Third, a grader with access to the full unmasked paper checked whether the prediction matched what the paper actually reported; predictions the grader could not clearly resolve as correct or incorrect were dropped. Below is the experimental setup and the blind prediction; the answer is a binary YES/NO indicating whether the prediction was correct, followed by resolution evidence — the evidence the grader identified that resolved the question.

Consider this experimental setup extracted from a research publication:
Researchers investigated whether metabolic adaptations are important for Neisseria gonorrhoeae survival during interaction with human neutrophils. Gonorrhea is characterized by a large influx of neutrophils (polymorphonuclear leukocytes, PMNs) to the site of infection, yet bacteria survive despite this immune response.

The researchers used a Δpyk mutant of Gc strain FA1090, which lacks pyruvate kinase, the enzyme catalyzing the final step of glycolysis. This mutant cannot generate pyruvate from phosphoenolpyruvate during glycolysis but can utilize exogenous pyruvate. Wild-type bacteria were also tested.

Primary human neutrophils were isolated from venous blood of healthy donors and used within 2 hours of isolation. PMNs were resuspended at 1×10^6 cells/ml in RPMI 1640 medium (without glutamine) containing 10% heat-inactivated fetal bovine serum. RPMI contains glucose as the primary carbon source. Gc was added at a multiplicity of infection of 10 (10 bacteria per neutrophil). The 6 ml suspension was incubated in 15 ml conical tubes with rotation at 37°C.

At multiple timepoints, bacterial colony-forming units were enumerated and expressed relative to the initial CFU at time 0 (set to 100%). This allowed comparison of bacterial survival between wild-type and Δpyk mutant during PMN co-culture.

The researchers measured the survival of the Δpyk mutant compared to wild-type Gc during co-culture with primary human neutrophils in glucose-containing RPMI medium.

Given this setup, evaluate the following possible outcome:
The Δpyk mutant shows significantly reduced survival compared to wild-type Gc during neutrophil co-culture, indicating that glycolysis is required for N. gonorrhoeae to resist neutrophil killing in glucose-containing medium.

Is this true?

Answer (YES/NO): NO